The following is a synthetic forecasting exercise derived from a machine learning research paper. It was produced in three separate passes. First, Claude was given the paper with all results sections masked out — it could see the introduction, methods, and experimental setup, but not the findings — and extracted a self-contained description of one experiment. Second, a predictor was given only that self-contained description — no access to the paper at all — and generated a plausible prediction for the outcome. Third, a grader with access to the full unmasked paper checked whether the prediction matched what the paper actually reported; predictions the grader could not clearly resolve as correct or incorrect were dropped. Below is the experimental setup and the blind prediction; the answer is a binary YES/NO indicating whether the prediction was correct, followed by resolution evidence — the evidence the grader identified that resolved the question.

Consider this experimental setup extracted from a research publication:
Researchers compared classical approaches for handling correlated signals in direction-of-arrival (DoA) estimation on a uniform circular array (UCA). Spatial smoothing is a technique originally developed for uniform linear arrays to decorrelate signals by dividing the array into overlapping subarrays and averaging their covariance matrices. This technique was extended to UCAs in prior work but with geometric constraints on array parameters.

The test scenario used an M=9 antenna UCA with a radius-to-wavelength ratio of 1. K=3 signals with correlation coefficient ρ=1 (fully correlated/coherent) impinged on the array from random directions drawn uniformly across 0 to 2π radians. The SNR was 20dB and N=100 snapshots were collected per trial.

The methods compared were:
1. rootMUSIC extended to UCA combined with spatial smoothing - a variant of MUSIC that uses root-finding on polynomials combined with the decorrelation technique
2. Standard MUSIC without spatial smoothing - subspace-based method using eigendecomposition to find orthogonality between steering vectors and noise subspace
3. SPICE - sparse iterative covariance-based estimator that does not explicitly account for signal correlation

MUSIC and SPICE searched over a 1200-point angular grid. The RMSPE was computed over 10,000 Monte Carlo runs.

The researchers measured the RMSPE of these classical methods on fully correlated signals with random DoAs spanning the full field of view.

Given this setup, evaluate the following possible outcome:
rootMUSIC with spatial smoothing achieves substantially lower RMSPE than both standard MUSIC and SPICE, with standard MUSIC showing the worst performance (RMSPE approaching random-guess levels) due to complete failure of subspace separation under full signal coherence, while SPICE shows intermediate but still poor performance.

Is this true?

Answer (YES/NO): NO